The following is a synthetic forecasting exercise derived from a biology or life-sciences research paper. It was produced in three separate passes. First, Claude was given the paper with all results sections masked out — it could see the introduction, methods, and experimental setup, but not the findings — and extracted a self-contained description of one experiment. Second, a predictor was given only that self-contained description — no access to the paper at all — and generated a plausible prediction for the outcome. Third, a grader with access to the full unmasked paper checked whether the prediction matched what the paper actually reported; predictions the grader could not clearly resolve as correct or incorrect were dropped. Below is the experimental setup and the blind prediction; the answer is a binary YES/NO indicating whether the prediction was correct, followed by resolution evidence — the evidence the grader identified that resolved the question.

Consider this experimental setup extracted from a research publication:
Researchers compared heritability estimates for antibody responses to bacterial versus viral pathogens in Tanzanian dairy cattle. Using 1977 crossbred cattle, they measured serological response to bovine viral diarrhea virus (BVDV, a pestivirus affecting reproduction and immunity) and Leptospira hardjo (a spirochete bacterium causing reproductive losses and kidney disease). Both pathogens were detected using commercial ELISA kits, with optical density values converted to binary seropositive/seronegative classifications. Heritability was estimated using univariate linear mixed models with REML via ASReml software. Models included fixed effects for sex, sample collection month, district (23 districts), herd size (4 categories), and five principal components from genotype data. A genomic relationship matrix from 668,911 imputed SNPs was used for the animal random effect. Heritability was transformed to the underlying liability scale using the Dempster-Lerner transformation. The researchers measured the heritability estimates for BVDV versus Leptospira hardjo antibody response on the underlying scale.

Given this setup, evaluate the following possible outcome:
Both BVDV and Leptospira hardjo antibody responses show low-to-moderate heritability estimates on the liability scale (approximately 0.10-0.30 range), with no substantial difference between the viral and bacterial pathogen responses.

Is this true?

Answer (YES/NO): NO